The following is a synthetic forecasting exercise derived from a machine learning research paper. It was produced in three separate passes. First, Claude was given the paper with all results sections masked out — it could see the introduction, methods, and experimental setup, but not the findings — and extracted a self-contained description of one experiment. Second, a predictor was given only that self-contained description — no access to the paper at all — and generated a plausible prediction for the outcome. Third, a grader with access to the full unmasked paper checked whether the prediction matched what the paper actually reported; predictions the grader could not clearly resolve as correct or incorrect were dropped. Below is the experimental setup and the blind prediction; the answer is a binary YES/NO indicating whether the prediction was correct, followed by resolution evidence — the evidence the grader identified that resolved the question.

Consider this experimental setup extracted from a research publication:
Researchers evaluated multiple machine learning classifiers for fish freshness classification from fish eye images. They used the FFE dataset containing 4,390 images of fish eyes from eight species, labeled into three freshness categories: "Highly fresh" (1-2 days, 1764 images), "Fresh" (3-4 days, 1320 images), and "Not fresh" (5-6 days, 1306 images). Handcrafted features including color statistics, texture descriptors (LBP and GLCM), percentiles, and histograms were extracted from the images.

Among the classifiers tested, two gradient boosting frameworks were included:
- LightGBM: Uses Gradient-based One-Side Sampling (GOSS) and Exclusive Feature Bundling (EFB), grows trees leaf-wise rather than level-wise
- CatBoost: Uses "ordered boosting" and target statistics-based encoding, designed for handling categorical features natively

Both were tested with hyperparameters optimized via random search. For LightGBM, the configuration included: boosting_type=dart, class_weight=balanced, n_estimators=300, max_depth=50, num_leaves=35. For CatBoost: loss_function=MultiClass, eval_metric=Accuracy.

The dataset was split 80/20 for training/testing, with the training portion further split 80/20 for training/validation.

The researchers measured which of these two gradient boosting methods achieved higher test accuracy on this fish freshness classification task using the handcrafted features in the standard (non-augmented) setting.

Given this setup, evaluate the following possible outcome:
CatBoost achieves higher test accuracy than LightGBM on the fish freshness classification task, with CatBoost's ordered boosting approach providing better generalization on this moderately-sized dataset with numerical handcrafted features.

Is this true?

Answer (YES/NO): NO